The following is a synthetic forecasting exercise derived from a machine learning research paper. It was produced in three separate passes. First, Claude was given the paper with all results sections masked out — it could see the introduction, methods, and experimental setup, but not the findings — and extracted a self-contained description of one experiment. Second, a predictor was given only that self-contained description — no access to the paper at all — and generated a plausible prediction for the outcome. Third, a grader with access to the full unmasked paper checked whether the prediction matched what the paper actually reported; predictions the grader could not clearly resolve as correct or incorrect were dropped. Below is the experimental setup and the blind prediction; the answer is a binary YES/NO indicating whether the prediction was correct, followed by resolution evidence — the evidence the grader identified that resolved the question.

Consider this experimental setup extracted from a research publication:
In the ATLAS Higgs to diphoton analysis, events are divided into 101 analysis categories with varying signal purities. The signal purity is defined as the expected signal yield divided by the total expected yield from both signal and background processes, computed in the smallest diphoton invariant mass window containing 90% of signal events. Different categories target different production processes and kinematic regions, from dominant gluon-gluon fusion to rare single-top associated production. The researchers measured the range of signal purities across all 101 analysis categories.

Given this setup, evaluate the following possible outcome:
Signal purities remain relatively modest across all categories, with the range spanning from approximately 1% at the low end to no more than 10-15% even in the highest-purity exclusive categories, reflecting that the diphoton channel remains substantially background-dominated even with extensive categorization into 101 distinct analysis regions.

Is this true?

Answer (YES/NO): NO